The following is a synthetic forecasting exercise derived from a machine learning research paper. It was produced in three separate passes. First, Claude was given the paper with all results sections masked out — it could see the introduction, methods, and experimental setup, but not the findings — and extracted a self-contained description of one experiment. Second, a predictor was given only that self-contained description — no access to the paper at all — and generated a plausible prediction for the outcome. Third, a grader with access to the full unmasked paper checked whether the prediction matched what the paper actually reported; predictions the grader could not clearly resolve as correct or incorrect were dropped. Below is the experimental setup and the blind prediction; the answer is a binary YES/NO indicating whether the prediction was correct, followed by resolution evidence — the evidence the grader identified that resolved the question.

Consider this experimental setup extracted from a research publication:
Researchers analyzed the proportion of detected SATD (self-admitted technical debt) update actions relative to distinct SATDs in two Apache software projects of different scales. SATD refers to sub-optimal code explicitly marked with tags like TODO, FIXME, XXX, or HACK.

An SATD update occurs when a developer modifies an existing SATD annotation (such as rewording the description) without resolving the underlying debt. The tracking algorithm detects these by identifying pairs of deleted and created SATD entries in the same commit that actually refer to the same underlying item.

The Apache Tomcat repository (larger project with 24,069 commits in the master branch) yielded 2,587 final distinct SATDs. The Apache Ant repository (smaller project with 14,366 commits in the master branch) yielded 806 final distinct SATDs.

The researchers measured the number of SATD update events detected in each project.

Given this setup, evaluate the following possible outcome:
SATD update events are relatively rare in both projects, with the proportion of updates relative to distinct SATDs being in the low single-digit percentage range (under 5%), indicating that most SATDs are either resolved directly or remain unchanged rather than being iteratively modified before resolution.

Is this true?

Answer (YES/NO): NO